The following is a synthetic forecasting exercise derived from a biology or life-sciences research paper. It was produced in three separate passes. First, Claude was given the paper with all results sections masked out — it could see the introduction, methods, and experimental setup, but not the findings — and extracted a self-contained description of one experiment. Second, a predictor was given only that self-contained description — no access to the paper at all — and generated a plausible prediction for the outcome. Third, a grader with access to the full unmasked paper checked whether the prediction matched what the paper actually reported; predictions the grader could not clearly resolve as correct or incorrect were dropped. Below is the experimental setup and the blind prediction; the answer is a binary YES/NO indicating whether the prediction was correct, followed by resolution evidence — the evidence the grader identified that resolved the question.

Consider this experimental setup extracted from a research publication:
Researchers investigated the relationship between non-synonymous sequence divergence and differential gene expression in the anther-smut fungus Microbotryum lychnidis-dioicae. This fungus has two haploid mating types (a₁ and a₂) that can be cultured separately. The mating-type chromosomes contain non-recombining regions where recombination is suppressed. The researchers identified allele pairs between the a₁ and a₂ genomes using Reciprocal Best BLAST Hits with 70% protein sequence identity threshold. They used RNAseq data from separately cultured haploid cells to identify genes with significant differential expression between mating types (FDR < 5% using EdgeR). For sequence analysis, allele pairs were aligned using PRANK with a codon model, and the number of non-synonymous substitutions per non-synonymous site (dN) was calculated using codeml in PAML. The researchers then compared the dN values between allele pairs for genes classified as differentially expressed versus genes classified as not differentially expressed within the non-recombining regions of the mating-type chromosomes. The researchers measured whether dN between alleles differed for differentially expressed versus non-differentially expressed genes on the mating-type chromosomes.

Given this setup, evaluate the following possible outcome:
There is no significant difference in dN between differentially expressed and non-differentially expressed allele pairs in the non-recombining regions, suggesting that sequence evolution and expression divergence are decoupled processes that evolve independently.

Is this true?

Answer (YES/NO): NO